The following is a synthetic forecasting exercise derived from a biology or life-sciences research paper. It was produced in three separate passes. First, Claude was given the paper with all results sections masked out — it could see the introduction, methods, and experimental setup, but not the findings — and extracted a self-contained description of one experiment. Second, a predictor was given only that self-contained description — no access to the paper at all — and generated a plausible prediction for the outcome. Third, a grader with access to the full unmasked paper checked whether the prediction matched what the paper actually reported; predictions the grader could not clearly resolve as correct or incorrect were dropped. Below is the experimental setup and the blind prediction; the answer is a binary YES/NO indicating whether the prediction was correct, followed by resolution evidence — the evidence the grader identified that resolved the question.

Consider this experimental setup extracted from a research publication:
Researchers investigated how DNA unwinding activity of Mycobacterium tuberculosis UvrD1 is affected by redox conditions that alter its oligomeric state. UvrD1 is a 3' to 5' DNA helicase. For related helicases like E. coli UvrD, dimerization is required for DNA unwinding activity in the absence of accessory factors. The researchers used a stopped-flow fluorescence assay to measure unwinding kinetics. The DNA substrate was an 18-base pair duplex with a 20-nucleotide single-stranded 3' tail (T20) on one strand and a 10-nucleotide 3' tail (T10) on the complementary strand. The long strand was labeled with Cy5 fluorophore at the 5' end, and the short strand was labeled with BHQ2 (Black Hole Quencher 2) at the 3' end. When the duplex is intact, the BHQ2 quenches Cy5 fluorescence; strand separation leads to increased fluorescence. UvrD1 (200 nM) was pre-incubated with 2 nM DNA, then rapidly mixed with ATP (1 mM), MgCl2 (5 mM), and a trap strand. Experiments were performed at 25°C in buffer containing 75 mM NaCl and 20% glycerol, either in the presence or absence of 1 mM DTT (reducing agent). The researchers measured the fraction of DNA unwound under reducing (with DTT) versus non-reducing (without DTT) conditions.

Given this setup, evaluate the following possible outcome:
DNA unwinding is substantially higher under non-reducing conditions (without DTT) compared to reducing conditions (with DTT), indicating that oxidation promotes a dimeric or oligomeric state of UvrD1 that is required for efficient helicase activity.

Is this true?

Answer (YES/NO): YES